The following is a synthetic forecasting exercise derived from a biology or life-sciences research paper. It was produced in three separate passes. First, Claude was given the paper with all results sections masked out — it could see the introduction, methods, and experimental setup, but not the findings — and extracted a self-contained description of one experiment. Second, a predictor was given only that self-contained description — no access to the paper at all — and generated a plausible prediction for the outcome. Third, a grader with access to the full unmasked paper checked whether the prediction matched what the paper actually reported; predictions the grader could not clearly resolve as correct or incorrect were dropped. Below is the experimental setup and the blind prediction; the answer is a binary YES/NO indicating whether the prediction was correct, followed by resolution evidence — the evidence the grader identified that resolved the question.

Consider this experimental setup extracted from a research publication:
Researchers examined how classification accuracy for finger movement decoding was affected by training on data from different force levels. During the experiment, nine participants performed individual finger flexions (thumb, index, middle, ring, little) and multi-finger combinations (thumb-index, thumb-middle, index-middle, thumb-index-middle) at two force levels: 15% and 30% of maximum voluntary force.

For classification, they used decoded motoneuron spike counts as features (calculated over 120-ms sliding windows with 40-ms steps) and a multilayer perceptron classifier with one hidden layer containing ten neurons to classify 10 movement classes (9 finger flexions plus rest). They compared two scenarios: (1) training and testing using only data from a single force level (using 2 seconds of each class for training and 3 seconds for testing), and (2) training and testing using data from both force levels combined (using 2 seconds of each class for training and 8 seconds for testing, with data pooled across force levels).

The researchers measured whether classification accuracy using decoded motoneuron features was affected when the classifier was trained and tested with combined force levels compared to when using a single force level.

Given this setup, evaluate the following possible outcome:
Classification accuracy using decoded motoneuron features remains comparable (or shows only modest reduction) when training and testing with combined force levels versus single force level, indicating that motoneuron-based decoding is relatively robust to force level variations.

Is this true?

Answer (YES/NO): YES